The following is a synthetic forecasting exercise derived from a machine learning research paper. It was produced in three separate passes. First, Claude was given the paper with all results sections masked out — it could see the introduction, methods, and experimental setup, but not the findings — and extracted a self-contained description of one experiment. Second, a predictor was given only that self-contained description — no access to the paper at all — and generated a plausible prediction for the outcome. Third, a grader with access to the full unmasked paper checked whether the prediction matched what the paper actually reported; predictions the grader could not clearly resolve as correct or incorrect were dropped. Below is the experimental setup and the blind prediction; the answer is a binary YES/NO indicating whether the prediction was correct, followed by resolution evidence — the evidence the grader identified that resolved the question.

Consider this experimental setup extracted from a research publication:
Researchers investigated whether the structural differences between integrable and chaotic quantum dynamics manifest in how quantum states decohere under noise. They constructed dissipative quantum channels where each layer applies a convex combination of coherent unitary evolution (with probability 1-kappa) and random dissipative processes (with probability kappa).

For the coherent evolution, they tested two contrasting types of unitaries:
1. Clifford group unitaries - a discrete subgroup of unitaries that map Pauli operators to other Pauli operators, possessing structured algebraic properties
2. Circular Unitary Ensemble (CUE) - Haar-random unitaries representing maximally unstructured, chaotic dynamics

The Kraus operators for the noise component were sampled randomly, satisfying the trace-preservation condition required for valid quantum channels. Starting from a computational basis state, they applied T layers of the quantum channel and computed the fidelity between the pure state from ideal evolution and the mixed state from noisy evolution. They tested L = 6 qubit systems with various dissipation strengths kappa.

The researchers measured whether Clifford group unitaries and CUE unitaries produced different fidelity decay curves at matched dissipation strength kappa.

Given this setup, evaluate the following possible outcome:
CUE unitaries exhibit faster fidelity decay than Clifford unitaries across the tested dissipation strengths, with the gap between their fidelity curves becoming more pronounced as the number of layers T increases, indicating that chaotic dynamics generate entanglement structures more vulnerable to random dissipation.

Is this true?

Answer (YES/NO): NO